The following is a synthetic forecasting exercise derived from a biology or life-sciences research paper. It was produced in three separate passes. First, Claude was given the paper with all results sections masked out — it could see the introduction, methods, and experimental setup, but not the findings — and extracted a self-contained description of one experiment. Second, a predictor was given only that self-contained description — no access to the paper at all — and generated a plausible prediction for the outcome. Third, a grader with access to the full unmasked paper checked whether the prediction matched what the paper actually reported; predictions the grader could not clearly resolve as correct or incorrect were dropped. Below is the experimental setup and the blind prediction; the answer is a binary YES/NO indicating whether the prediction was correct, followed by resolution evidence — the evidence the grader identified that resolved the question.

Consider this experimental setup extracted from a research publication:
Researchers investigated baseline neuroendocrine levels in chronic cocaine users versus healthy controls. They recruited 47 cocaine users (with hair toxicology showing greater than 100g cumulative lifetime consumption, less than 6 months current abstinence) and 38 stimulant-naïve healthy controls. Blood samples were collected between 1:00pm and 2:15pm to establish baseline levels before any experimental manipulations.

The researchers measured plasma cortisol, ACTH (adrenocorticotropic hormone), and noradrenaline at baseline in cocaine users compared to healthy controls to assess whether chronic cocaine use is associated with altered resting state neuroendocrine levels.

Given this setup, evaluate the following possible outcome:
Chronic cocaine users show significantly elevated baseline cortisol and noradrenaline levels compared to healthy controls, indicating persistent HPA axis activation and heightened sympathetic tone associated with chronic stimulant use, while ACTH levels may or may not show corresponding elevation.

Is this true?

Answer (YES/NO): NO